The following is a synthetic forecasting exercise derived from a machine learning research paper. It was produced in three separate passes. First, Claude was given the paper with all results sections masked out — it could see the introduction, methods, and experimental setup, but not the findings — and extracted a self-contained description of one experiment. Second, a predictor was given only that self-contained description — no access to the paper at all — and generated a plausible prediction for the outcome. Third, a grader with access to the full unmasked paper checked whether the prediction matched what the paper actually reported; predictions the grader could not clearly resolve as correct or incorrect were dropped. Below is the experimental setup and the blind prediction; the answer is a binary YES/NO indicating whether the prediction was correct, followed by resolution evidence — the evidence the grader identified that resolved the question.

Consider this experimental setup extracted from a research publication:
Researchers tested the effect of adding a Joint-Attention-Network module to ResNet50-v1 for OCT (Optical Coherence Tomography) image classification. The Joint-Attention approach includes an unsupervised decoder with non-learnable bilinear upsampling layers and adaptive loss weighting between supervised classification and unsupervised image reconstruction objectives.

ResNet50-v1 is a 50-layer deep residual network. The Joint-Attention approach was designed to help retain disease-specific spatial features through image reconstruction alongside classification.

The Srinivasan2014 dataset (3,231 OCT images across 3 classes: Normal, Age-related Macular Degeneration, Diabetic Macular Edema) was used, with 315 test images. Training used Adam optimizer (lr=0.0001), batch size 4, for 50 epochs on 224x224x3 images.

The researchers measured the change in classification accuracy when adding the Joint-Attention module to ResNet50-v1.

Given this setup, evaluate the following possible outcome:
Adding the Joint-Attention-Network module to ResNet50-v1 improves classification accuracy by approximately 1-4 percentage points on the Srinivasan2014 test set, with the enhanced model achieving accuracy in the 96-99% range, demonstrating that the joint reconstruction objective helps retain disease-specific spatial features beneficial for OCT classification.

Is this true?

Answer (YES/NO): NO